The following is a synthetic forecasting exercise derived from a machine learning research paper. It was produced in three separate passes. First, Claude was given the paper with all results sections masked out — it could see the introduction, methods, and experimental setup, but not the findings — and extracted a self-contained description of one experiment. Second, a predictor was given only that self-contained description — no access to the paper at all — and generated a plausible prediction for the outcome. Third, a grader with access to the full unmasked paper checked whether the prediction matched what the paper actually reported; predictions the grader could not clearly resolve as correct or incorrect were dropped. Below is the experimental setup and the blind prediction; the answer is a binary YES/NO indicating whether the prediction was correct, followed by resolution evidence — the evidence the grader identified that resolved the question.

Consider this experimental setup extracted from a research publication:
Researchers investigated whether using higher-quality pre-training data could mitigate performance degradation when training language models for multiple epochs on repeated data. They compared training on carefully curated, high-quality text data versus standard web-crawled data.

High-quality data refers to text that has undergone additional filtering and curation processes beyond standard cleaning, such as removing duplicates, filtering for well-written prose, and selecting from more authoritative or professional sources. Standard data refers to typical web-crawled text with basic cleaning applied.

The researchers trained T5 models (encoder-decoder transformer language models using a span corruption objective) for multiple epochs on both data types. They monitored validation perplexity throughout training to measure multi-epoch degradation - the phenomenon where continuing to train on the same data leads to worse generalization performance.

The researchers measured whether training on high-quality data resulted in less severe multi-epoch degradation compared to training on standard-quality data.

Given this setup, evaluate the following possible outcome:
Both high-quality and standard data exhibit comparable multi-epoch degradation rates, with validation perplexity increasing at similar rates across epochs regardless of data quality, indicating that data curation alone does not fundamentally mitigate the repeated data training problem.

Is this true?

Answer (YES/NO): YES